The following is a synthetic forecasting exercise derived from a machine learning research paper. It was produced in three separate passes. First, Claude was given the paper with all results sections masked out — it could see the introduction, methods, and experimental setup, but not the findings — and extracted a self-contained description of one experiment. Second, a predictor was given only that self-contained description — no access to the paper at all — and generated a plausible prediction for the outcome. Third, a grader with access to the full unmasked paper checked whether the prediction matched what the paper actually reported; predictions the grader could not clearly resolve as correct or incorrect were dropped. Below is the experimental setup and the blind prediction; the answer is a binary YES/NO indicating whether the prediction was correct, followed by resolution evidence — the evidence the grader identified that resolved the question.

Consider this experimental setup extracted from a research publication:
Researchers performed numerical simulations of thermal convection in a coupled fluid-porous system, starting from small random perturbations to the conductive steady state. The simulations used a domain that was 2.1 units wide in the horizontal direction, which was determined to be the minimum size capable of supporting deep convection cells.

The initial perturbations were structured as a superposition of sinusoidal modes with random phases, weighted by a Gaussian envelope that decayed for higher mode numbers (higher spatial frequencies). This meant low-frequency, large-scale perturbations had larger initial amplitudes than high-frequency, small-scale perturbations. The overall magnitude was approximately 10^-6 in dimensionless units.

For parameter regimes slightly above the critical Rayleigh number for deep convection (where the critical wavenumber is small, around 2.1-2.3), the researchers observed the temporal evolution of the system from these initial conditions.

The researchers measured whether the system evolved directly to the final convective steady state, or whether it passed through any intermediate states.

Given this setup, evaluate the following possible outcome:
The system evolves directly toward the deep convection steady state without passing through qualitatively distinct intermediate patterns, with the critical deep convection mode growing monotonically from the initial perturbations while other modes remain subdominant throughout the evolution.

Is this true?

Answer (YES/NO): YES